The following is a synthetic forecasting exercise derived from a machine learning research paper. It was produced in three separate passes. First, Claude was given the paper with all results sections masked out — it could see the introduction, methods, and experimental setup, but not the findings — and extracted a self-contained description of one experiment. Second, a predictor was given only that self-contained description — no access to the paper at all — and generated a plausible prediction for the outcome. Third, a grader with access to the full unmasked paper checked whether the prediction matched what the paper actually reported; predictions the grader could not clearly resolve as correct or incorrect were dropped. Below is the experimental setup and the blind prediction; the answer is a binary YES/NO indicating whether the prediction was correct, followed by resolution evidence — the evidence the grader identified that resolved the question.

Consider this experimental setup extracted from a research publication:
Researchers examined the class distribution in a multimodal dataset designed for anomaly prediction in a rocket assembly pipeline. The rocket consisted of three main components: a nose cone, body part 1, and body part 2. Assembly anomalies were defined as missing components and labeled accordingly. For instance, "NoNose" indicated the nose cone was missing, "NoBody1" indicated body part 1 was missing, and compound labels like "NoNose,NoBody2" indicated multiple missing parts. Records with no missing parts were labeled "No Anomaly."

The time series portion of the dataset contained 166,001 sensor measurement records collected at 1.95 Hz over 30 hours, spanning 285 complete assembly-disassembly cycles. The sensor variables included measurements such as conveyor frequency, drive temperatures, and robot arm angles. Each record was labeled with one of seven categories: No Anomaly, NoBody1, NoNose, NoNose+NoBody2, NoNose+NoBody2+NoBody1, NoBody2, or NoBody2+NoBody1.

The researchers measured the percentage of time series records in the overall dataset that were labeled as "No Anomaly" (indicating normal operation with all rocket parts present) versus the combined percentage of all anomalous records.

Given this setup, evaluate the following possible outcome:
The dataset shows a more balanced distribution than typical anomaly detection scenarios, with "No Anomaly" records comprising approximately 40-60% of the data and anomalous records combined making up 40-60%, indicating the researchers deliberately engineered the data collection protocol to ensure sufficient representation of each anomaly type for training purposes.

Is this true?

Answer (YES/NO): YES